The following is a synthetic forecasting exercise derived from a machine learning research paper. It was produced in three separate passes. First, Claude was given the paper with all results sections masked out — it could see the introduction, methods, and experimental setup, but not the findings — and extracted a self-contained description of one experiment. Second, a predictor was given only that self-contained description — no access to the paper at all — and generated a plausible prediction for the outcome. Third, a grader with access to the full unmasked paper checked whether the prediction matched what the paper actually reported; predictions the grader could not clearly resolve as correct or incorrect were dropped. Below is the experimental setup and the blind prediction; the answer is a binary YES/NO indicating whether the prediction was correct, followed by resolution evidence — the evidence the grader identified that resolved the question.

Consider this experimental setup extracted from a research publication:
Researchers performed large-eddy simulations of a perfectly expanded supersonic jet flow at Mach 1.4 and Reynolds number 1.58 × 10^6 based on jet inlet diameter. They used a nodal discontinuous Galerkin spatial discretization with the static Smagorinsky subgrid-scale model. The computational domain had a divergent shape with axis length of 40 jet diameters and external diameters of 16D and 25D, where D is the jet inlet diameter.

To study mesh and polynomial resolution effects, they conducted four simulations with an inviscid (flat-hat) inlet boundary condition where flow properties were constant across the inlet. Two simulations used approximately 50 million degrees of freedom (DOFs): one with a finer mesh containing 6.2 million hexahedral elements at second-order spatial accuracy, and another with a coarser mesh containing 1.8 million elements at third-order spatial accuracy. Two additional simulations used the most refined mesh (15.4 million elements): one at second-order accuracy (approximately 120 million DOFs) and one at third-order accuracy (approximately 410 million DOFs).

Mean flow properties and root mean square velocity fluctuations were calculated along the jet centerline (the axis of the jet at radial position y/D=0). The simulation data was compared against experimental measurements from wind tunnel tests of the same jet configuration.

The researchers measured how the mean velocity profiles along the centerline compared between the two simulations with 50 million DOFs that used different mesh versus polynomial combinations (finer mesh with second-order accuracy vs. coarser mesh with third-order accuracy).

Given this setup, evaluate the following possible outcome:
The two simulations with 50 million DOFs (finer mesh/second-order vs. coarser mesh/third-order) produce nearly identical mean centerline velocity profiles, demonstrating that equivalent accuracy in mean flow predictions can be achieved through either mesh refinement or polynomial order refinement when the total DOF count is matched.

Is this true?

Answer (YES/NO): YES